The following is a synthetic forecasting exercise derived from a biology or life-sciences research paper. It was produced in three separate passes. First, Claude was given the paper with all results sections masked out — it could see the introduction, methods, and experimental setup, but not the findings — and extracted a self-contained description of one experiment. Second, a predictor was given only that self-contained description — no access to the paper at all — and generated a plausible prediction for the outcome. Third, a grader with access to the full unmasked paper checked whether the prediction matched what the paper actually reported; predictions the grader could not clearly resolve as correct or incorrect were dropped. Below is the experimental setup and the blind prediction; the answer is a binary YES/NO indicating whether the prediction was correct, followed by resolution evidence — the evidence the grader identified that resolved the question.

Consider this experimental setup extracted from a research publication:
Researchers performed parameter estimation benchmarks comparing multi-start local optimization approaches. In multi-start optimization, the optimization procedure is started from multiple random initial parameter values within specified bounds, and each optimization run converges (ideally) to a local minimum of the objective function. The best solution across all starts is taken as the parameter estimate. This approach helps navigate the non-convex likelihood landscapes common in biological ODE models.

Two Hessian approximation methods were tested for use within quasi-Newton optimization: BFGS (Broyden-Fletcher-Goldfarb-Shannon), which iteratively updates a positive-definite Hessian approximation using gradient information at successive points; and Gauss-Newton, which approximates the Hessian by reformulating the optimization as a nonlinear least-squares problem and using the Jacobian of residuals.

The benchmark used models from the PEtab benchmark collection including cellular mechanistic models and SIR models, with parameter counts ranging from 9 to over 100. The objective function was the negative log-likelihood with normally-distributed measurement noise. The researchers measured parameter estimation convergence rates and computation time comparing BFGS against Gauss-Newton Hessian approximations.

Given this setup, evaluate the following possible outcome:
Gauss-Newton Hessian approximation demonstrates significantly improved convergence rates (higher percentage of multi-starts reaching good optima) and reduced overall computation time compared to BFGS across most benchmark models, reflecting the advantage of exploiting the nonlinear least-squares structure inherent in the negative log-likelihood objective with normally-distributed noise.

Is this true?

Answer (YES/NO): NO